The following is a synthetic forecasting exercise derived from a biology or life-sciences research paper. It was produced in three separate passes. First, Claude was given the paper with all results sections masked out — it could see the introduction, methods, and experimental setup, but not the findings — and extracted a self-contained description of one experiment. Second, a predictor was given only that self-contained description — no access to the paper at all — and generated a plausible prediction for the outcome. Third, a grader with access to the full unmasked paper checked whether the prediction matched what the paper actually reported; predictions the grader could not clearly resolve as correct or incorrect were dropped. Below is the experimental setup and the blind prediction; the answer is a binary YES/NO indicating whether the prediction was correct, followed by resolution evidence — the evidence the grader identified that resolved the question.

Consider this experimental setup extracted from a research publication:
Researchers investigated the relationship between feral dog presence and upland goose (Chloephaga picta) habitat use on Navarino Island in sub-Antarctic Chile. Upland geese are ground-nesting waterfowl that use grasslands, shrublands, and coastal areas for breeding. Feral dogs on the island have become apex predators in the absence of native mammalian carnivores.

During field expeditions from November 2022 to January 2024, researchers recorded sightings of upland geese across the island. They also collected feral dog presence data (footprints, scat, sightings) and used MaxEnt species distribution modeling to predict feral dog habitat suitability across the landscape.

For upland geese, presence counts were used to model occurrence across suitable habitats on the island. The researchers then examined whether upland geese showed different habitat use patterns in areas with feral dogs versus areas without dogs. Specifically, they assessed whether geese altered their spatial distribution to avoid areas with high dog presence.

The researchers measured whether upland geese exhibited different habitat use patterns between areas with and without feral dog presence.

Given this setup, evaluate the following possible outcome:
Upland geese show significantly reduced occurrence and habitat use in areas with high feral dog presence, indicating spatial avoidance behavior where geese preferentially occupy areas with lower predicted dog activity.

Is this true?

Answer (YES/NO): YES